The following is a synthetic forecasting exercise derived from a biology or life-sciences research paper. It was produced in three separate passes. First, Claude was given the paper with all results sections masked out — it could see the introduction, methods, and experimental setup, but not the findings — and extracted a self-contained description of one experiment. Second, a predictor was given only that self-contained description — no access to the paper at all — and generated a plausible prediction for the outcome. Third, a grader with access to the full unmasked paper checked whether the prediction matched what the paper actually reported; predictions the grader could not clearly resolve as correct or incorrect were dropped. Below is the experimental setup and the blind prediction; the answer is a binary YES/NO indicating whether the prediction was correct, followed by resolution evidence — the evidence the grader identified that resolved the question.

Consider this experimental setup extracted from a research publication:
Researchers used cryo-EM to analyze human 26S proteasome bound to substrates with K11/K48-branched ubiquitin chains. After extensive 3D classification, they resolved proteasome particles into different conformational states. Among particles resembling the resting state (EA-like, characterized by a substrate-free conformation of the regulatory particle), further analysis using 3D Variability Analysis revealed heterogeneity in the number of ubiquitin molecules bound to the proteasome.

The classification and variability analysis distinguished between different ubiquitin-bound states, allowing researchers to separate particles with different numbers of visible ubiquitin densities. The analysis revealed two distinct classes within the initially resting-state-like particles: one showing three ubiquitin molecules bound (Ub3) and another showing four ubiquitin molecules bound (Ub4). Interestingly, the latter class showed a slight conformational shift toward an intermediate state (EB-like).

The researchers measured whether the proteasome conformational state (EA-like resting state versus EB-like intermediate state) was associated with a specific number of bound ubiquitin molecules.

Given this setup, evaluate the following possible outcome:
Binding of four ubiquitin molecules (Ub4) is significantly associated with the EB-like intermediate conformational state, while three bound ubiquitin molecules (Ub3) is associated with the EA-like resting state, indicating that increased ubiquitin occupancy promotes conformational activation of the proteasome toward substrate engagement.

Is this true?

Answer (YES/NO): YES